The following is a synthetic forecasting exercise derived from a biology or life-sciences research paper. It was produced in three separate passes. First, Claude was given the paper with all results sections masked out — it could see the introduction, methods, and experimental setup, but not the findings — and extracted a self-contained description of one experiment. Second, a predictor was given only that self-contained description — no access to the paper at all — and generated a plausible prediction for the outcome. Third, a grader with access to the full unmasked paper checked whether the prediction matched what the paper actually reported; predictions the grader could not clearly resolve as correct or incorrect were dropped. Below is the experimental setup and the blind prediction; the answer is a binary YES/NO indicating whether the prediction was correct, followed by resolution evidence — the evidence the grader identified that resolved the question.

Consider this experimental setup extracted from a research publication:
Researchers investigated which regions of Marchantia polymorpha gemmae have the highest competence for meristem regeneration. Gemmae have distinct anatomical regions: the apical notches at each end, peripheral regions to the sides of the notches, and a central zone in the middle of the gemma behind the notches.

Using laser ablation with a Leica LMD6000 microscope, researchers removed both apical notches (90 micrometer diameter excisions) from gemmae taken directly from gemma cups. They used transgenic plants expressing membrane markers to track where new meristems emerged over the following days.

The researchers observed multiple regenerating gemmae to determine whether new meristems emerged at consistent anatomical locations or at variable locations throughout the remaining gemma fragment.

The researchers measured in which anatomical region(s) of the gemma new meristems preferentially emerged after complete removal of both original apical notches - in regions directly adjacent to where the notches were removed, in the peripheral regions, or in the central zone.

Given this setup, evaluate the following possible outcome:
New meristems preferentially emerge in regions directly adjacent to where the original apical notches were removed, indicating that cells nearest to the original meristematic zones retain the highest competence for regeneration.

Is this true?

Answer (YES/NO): NO